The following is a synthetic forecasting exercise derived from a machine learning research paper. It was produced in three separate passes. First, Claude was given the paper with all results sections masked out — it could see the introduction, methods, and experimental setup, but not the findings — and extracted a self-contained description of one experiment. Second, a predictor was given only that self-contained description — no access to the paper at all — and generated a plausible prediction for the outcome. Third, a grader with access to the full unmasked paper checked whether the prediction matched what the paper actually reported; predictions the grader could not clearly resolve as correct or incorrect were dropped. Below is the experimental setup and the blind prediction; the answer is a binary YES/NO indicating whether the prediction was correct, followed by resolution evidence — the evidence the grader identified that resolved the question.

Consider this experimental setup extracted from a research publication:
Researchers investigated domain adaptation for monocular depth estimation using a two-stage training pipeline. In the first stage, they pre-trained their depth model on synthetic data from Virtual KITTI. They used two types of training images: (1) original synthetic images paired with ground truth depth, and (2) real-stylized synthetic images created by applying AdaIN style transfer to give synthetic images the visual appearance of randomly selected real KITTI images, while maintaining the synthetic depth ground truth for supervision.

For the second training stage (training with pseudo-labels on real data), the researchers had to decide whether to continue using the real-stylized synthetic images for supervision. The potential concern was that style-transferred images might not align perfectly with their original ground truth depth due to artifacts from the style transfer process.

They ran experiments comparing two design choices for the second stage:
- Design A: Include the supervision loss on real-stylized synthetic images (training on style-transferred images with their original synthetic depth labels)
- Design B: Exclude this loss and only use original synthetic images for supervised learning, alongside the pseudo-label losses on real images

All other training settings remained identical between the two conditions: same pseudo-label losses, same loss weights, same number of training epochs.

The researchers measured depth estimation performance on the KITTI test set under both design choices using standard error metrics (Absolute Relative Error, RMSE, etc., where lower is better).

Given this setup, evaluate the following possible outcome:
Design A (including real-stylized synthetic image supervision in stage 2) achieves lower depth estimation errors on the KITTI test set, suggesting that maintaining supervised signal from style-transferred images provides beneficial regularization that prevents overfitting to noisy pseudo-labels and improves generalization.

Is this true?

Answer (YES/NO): NO